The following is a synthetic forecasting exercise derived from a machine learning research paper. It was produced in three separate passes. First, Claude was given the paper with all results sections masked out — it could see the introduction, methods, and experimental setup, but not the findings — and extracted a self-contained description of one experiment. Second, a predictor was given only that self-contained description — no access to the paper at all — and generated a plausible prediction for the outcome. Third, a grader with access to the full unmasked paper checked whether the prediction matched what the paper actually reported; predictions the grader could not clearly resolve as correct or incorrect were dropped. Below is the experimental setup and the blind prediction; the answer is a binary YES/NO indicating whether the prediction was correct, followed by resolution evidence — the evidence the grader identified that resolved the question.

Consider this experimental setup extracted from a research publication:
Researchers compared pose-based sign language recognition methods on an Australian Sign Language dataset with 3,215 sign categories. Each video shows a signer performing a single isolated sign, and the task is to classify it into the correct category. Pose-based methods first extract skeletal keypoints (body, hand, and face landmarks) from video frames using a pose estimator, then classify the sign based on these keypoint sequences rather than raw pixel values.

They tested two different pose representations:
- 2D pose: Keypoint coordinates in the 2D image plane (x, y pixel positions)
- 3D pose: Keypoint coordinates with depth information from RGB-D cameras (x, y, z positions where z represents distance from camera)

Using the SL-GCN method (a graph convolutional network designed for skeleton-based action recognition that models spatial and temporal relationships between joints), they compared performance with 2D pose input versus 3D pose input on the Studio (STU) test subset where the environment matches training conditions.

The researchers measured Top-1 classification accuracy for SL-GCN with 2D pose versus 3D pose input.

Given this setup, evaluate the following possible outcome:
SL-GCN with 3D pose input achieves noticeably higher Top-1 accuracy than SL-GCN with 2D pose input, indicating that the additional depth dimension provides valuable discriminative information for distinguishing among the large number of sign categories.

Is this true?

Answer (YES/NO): YES